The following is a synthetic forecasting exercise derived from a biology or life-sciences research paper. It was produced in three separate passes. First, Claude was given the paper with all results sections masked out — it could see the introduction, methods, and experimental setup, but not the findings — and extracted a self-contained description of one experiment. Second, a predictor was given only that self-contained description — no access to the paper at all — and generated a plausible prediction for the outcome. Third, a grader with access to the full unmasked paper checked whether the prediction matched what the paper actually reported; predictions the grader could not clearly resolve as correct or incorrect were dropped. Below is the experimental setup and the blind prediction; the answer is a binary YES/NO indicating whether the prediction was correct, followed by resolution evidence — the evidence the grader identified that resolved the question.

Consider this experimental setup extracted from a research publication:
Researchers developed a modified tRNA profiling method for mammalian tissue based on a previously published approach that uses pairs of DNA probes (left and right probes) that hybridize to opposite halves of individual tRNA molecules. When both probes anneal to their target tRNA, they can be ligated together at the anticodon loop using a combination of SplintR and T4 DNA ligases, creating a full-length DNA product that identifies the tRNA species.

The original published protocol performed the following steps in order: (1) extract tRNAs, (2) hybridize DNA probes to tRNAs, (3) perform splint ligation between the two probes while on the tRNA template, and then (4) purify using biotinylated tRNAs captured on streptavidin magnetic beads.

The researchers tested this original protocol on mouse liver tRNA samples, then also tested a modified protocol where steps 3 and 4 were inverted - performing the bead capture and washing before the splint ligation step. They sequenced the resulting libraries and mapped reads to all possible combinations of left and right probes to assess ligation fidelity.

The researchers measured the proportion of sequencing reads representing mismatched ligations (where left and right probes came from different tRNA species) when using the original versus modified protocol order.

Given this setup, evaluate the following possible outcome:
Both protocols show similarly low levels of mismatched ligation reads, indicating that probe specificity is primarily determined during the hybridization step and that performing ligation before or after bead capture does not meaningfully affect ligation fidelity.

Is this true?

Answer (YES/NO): NO